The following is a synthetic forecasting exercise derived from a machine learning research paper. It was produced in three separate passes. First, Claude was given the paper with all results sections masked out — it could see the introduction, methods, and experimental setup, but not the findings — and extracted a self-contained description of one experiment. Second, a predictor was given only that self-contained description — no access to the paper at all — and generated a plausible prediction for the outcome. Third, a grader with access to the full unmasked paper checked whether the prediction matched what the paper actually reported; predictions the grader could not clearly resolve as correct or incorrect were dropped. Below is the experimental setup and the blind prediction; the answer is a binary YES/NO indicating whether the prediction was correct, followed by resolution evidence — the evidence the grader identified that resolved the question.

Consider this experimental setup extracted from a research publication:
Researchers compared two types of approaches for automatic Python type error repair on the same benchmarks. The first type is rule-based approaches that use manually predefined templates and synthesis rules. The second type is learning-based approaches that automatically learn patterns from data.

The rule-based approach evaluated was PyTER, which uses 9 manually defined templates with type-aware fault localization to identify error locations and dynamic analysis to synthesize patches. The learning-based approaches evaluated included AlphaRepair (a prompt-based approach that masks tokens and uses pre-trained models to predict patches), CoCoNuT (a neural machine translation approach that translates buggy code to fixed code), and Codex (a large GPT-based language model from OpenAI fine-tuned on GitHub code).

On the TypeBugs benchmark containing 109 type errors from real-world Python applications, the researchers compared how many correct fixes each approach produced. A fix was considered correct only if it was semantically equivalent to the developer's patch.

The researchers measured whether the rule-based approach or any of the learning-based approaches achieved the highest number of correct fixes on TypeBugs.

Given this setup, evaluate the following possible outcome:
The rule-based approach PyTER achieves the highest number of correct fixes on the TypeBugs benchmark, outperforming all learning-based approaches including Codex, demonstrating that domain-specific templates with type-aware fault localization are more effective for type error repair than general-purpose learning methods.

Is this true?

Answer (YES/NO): YES